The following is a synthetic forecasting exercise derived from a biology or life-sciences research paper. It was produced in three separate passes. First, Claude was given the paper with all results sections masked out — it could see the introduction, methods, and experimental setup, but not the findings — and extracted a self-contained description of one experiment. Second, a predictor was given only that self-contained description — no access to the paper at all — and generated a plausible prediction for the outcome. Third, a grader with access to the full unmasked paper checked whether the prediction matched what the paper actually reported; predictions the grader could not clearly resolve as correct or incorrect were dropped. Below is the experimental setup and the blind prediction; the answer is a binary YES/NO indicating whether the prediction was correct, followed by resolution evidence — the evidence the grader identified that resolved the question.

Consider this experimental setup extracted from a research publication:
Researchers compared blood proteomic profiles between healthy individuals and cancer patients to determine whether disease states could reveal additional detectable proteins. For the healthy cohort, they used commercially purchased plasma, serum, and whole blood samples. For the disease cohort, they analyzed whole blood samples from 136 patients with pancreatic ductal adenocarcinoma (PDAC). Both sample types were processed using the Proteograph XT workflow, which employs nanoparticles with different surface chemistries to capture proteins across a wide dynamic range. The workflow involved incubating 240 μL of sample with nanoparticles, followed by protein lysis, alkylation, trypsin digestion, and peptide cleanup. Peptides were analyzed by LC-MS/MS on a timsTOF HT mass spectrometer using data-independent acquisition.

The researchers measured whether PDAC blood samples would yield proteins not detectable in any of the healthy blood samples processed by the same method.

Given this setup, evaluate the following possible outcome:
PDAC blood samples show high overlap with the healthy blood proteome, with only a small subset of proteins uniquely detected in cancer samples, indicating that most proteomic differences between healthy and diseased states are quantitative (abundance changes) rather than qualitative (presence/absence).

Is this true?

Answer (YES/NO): NO